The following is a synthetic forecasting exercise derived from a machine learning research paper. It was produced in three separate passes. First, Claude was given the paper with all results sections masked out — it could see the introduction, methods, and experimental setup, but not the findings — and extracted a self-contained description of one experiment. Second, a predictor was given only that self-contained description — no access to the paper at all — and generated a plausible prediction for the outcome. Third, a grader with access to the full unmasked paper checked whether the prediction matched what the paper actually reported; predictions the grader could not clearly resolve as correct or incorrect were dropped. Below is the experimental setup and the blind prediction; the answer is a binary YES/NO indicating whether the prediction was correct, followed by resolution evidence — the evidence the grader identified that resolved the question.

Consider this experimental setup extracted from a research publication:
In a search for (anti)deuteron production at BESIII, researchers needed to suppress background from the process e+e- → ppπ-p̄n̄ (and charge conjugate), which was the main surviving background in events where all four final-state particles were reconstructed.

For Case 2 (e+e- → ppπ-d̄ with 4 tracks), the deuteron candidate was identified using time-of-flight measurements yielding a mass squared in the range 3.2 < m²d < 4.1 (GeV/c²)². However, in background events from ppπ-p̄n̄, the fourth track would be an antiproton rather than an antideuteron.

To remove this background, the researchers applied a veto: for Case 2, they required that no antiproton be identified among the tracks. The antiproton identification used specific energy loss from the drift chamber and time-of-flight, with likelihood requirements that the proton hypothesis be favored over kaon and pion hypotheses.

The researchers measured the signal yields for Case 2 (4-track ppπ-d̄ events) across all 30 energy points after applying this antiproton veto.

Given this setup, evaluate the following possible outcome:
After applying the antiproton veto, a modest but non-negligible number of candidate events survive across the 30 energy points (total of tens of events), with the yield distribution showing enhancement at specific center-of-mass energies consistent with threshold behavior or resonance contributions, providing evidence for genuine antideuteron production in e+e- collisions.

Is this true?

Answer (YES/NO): NO